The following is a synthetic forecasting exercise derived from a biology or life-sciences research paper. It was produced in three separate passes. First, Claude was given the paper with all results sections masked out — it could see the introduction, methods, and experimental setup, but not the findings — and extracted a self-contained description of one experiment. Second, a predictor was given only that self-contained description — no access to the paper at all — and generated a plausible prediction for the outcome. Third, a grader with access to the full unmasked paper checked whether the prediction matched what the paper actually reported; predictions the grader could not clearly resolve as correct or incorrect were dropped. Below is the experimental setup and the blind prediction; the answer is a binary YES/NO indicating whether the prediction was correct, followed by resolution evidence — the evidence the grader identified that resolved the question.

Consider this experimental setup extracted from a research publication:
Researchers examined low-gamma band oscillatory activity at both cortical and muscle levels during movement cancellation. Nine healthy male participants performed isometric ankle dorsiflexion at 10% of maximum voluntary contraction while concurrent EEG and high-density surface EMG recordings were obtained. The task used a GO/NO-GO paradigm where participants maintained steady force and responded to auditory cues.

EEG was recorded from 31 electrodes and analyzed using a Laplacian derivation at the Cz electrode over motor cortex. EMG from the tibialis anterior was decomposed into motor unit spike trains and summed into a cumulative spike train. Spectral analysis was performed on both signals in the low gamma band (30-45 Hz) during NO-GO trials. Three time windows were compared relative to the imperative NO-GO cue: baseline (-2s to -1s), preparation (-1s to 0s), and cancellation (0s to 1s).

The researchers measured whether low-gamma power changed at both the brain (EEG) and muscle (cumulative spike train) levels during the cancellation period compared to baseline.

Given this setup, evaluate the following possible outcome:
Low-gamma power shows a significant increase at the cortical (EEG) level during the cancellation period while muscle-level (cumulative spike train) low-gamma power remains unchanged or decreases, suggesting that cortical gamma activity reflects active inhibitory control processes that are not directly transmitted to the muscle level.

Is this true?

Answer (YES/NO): NO